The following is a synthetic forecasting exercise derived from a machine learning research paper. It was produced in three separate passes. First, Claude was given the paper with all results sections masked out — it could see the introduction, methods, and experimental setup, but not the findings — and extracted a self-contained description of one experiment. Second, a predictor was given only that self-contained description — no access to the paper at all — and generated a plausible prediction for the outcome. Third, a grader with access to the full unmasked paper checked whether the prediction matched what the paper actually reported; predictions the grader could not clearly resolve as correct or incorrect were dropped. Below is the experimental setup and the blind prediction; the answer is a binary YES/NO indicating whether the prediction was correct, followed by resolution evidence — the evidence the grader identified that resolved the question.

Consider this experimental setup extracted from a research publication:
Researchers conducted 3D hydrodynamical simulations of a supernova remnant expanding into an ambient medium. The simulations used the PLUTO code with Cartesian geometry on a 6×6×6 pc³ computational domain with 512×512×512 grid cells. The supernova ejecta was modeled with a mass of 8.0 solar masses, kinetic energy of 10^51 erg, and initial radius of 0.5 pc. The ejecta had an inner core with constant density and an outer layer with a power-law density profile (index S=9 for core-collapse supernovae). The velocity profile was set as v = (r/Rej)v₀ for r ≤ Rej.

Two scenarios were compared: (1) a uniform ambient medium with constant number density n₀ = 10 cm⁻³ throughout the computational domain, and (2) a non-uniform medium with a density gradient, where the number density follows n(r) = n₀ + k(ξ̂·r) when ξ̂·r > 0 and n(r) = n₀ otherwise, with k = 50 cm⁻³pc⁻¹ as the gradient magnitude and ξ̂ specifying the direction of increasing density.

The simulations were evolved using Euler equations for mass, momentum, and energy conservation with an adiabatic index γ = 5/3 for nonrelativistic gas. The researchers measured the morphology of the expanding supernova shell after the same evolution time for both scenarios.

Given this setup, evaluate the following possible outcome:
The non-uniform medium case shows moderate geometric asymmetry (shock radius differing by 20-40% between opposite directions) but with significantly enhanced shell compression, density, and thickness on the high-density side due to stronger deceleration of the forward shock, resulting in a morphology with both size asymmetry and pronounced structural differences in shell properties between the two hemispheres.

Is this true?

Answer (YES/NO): NO